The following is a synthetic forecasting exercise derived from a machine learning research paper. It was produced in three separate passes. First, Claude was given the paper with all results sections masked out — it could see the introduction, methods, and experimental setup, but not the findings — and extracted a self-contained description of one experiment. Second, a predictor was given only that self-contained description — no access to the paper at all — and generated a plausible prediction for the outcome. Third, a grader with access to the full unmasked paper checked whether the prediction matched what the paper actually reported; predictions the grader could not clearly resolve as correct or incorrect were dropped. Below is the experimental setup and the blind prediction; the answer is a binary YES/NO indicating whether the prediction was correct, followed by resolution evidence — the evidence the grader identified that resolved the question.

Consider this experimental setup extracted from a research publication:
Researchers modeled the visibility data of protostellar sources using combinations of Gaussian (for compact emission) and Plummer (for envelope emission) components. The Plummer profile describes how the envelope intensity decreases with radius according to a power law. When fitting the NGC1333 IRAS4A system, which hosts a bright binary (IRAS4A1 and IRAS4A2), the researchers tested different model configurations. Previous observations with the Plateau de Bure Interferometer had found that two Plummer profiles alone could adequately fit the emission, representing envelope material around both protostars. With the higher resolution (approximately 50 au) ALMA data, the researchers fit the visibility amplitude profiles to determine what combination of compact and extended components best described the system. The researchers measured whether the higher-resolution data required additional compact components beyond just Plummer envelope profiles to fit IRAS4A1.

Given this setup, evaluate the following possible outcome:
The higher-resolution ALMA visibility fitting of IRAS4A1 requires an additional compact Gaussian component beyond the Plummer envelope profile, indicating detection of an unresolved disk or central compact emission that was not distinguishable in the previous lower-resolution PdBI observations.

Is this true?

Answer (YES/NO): YES